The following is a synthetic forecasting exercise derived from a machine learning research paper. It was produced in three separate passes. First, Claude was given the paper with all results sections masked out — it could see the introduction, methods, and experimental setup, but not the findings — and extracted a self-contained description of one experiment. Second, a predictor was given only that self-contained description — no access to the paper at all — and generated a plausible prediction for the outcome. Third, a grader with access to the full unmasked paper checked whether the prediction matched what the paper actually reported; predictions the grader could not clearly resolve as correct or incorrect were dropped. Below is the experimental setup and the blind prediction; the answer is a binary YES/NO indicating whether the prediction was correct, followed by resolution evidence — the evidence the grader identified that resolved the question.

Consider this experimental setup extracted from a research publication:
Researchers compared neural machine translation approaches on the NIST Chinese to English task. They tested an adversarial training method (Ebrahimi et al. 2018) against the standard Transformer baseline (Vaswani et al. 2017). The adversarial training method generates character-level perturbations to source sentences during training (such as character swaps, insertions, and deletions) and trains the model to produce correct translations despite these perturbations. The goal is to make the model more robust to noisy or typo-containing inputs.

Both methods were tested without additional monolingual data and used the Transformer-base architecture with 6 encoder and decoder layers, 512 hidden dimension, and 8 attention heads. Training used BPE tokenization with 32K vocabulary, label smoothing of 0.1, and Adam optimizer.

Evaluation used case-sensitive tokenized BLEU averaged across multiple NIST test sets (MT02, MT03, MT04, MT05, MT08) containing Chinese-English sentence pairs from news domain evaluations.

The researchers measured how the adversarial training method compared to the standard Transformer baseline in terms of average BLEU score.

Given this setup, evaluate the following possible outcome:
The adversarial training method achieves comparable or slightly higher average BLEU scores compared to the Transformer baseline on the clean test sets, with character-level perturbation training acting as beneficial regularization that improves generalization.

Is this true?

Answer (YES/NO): YES